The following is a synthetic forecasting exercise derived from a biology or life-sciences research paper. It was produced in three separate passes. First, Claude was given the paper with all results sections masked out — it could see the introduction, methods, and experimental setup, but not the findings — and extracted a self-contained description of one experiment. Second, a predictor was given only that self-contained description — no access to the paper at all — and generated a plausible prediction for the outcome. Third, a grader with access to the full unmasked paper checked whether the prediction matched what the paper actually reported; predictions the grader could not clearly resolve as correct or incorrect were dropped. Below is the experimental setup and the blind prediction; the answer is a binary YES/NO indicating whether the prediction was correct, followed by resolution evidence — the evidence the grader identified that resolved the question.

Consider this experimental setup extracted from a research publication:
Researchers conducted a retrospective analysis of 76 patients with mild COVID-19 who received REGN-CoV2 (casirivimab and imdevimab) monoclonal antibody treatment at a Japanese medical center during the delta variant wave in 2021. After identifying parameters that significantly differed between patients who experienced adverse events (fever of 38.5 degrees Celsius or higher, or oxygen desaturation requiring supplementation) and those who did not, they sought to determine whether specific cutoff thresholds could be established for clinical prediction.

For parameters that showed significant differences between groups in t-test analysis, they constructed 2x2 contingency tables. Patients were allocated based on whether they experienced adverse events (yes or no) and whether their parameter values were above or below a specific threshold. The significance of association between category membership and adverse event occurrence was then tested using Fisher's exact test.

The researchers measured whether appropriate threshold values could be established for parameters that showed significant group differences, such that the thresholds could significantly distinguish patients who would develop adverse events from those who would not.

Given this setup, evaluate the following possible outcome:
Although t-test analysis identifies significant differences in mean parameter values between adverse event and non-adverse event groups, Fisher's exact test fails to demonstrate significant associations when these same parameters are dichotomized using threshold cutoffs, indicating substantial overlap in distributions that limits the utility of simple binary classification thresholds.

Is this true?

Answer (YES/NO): NO